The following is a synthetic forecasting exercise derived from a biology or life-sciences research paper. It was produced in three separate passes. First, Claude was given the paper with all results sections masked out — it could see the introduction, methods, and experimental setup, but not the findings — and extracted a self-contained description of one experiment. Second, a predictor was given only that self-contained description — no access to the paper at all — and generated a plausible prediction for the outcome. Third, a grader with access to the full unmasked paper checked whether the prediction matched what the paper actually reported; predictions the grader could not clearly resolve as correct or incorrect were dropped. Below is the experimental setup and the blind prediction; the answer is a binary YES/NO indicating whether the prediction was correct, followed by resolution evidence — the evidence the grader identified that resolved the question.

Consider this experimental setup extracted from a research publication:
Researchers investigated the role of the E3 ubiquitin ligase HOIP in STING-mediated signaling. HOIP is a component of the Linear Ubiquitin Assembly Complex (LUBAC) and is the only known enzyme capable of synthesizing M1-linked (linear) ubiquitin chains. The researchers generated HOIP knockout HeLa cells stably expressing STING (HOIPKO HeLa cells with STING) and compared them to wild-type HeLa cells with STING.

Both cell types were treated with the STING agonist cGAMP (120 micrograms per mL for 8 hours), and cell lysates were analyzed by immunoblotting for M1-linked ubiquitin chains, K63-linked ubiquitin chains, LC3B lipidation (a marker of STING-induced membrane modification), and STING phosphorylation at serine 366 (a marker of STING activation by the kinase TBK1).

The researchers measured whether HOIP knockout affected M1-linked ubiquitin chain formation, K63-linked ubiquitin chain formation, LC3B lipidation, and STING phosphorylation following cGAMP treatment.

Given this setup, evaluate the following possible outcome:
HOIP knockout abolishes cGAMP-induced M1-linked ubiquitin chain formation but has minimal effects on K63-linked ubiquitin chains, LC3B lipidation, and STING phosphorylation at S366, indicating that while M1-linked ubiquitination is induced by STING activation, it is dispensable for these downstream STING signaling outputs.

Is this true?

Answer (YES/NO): YES